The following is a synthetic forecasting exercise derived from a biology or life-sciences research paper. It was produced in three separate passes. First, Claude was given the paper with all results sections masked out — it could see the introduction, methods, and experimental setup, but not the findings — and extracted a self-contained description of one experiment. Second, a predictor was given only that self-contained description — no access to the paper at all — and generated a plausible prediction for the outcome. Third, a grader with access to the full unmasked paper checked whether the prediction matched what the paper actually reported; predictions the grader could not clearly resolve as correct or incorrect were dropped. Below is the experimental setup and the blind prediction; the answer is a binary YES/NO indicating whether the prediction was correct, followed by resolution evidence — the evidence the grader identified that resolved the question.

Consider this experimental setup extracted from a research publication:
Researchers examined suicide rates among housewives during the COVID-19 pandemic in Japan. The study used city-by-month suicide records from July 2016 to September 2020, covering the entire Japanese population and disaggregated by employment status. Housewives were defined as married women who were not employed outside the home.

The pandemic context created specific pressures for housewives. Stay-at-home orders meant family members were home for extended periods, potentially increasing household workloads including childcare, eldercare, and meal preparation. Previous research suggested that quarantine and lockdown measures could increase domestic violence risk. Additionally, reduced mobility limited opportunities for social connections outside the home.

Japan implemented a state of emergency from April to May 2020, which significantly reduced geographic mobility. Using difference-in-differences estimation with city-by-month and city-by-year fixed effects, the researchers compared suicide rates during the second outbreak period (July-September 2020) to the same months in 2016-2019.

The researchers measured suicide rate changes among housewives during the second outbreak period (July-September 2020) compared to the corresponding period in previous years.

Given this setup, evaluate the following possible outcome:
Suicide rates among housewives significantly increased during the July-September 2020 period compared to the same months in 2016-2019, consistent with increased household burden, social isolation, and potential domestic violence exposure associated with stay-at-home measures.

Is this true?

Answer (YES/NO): YES